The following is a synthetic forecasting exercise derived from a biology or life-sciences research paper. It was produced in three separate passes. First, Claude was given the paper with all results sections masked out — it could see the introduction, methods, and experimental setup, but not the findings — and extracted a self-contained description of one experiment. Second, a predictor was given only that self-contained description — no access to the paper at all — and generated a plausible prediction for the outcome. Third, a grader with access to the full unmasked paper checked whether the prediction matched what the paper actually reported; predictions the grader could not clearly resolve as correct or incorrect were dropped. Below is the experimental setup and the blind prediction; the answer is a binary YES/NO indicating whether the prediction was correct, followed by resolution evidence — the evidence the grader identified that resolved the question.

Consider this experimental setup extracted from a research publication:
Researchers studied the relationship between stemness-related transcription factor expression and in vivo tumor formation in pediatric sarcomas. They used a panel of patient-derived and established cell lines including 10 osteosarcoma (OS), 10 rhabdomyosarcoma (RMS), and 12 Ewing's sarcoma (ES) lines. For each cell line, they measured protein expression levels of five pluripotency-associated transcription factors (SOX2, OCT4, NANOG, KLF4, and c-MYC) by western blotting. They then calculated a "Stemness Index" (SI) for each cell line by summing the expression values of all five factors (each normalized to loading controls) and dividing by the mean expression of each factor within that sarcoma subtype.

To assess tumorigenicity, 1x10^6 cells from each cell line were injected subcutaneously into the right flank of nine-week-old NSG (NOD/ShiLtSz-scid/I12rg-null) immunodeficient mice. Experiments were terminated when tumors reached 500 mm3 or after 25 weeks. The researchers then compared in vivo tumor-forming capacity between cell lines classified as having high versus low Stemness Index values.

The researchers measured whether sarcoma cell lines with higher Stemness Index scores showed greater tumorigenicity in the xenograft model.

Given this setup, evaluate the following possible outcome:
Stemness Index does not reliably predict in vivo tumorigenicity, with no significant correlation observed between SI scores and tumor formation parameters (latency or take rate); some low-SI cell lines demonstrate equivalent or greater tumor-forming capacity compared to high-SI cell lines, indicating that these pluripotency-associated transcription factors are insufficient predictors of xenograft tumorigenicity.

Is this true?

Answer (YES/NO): NO